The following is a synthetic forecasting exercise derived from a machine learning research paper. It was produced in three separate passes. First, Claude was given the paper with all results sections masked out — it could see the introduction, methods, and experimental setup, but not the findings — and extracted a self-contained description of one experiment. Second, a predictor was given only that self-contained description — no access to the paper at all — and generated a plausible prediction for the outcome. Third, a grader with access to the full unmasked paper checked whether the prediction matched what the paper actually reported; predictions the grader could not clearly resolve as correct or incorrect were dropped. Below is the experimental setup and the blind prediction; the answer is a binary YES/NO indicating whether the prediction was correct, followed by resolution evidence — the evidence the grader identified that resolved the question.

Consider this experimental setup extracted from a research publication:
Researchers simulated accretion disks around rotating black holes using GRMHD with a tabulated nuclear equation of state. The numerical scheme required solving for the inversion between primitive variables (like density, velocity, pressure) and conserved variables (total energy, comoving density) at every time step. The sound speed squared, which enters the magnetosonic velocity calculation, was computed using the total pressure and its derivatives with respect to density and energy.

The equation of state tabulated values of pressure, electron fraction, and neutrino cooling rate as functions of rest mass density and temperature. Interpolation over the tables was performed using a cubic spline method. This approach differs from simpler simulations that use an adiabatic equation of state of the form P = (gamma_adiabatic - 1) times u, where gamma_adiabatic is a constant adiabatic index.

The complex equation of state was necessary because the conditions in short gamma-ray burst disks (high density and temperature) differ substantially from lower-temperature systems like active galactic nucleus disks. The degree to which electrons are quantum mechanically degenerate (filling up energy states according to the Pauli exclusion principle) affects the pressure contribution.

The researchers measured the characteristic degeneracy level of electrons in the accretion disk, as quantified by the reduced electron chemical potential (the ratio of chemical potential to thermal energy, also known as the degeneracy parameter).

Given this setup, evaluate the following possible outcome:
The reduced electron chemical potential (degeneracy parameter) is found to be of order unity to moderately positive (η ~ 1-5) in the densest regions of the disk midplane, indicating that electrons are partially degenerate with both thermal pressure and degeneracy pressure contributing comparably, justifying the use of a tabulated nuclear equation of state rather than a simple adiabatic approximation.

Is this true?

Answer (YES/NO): YES